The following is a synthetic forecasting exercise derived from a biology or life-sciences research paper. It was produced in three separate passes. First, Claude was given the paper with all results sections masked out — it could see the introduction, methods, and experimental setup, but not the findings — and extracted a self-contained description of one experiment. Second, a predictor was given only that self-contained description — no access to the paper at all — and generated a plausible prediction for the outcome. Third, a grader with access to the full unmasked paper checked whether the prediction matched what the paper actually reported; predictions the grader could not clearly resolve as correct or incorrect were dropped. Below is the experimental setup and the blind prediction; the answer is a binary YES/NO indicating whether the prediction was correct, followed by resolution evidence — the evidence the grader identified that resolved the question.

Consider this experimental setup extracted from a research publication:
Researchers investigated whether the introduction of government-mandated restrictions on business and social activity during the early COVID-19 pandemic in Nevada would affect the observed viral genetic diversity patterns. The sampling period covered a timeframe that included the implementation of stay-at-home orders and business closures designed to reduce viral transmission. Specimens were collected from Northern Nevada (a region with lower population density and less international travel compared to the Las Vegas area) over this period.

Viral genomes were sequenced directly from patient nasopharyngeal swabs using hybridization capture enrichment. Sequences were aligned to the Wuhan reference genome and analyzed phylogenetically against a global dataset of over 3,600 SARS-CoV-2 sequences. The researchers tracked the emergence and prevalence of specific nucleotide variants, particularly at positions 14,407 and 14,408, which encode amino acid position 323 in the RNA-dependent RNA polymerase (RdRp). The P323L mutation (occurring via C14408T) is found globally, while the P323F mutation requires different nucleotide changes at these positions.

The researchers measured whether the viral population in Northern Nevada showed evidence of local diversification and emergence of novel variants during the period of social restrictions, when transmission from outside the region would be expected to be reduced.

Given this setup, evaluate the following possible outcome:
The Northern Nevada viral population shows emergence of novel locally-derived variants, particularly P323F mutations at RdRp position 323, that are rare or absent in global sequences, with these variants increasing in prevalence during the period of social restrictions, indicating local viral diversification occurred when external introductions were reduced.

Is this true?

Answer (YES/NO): YES